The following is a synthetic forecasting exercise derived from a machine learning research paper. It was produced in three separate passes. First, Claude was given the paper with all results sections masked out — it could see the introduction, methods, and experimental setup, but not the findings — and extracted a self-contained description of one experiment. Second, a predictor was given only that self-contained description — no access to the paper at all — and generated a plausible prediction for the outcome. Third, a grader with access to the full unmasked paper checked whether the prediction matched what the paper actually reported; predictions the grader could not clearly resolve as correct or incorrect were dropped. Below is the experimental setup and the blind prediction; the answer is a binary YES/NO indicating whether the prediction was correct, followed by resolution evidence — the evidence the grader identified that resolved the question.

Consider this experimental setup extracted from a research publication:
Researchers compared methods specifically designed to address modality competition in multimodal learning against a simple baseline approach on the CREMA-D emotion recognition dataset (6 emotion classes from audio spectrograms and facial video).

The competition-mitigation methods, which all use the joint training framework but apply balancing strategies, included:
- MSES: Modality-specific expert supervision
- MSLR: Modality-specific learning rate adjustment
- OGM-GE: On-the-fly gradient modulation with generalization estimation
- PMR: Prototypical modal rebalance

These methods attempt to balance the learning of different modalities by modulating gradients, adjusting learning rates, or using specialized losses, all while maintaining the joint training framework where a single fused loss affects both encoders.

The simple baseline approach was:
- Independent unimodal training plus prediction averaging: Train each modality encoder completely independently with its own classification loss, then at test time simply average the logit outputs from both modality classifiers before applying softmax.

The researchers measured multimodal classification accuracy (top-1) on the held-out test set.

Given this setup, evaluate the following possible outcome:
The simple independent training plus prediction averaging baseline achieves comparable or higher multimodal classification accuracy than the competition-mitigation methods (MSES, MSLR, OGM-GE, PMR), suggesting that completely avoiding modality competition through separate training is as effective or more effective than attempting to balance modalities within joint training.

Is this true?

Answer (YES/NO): YES